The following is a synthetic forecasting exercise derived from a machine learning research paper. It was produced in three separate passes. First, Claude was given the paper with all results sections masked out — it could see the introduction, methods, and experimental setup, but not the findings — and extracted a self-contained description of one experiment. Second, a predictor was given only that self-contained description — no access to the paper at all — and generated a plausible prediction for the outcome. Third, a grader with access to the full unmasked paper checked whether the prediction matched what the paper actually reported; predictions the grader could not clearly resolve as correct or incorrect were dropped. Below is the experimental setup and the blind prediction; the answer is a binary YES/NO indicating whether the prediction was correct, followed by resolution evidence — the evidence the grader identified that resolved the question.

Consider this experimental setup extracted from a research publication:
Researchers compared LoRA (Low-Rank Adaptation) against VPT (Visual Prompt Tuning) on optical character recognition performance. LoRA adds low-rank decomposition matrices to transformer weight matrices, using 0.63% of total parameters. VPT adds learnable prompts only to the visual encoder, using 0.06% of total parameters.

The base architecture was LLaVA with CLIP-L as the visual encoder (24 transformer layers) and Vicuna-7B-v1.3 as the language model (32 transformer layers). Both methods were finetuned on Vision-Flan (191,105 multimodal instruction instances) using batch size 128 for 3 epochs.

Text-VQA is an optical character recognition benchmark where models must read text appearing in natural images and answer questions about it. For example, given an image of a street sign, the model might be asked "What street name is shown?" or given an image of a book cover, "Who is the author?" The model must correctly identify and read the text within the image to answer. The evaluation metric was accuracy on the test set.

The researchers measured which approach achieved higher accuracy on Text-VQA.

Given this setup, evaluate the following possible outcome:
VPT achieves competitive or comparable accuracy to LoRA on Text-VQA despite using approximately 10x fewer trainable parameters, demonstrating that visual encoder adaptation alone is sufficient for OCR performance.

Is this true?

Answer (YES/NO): NO